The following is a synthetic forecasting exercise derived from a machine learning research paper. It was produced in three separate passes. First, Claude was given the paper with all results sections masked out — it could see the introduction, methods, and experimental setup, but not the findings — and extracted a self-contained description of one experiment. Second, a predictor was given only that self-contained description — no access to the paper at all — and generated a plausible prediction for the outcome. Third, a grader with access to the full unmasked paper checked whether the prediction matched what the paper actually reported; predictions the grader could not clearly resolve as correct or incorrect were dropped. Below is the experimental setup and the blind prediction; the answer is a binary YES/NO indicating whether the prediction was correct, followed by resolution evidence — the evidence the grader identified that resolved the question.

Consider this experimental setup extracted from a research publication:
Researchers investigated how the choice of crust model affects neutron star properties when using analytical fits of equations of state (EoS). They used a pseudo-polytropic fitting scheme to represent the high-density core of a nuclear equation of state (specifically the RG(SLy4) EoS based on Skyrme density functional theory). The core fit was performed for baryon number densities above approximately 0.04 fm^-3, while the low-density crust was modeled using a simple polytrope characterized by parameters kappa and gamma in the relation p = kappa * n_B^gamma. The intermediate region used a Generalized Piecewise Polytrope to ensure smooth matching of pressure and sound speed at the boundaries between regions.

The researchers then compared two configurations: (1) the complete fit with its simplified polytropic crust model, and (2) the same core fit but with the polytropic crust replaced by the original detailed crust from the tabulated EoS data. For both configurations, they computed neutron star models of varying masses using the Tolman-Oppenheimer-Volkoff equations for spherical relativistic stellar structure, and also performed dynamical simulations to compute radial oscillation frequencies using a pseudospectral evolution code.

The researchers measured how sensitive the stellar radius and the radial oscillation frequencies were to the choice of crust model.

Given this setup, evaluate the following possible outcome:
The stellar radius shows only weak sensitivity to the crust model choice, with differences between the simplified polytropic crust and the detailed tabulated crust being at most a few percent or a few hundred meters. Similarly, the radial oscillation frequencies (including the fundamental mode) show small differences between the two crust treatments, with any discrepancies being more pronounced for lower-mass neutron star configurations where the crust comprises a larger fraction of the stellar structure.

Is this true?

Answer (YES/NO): NO